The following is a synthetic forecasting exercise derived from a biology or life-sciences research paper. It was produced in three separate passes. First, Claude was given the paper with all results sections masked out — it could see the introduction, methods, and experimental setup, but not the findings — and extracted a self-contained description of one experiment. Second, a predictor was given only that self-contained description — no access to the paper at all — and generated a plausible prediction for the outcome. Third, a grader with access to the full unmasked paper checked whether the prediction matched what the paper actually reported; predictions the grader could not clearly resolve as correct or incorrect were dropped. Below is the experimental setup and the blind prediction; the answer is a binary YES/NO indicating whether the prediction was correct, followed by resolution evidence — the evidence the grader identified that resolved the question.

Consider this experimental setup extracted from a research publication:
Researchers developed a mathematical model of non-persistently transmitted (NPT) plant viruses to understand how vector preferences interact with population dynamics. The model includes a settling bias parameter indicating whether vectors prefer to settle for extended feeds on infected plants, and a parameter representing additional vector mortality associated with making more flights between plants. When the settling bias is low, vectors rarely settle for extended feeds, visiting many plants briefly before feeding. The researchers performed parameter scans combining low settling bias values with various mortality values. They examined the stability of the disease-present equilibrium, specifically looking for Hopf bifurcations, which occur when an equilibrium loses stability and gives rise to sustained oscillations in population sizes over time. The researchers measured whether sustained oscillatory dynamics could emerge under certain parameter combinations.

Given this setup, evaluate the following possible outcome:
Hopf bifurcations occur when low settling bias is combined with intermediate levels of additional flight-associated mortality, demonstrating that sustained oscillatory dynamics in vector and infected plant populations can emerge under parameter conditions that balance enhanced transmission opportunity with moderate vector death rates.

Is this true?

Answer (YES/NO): YES